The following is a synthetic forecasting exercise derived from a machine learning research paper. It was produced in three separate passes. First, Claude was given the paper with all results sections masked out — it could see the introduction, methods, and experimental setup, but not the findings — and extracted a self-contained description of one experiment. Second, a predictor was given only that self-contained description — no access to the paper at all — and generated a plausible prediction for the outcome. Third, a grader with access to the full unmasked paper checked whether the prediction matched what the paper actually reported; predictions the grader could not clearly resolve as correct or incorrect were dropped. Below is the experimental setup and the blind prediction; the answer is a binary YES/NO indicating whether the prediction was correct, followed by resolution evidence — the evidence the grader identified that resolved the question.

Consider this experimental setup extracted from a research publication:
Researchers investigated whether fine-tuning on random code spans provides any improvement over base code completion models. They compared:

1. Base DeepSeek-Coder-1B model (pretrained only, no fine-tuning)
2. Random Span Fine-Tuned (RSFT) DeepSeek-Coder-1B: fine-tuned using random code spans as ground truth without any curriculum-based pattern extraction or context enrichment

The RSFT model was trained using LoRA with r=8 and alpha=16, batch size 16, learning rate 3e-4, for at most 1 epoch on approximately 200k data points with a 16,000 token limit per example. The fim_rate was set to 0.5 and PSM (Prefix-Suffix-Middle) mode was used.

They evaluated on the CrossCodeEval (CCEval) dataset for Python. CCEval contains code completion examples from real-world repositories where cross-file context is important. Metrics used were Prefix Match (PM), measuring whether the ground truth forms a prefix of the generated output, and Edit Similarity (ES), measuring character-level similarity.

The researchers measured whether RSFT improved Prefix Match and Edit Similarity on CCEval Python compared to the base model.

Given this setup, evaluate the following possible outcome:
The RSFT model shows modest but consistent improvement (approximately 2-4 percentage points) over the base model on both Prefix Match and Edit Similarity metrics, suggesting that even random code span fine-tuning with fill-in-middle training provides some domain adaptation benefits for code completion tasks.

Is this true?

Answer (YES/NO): NO